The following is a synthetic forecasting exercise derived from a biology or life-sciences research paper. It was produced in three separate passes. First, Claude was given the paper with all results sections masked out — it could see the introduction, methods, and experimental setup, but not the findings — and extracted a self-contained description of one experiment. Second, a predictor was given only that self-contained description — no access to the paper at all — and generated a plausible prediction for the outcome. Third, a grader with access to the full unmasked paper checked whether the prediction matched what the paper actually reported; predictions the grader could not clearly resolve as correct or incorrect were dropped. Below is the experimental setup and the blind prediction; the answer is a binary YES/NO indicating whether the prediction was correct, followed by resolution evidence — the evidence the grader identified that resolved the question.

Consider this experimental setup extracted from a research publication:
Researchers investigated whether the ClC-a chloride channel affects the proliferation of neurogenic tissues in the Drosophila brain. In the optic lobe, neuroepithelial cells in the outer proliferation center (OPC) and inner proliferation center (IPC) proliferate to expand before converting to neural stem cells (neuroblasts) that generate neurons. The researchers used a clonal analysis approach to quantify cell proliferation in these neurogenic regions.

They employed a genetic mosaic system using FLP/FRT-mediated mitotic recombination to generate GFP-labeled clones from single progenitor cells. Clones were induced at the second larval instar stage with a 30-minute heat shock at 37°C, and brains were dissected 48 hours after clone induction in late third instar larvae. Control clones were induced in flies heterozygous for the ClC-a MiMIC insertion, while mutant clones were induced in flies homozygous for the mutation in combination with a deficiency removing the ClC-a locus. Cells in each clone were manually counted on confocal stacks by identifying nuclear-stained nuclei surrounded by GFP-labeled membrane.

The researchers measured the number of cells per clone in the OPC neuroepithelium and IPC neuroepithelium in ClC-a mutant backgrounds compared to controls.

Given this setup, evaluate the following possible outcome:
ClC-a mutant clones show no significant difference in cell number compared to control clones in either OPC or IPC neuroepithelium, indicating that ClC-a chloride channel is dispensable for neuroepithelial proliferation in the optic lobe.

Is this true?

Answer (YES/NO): NO